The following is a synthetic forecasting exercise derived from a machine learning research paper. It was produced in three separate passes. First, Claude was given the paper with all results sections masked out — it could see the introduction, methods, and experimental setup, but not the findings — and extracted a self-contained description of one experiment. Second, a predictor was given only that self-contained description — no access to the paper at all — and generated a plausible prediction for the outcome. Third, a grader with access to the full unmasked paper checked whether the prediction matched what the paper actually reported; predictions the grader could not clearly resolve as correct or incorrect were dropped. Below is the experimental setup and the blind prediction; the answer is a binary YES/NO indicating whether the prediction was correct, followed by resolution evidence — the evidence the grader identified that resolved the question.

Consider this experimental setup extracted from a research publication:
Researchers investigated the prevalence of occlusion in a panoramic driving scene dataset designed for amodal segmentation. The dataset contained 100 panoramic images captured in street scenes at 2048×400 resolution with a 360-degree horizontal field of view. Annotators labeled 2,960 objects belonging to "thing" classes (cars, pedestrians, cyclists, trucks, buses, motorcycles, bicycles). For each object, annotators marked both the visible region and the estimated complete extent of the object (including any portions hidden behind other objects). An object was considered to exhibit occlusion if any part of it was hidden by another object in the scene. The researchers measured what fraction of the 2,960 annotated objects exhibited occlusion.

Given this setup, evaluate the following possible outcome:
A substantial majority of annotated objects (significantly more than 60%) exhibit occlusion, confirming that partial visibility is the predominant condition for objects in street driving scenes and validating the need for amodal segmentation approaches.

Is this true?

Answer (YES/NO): NO